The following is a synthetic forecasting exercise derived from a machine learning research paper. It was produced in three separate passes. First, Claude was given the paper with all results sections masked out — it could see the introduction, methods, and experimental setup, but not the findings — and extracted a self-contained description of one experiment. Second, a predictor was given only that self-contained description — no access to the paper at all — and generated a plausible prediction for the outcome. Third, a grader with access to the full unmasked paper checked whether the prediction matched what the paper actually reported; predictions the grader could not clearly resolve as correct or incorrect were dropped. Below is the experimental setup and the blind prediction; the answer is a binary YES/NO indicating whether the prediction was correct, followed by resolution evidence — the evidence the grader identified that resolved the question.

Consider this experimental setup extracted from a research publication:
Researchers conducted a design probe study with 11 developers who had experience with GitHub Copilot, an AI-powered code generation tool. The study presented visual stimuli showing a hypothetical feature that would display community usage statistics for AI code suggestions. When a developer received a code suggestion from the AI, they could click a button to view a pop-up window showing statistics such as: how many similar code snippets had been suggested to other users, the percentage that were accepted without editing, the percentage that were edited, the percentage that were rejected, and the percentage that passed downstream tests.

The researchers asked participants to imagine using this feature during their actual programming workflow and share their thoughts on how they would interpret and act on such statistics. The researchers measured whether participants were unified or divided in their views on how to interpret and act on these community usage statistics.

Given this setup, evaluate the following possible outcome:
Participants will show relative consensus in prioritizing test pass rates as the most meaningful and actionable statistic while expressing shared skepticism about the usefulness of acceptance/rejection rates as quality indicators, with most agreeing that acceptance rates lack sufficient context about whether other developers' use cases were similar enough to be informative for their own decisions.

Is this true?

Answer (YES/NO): NO